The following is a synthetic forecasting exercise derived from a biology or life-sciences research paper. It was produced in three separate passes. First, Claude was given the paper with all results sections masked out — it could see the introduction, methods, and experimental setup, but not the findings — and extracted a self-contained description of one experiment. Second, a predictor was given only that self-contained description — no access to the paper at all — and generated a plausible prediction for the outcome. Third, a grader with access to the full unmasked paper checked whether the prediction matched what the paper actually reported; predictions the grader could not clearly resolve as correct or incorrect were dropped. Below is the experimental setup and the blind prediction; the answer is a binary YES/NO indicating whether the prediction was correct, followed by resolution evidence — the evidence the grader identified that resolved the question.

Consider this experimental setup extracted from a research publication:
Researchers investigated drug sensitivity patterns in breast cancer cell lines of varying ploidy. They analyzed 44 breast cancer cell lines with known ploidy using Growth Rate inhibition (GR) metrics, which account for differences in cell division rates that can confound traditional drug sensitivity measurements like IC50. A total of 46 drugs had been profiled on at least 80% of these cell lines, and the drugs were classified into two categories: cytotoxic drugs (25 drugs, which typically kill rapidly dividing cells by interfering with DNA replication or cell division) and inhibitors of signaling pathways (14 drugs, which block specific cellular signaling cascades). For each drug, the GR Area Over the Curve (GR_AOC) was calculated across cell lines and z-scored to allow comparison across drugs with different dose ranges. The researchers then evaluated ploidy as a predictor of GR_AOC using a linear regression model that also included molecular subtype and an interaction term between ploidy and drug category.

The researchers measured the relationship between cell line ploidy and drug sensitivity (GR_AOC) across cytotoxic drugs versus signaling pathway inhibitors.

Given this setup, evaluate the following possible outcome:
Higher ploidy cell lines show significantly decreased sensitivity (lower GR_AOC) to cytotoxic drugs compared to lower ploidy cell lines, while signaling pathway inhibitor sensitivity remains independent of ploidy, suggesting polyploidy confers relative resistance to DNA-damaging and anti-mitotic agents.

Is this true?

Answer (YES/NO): NO